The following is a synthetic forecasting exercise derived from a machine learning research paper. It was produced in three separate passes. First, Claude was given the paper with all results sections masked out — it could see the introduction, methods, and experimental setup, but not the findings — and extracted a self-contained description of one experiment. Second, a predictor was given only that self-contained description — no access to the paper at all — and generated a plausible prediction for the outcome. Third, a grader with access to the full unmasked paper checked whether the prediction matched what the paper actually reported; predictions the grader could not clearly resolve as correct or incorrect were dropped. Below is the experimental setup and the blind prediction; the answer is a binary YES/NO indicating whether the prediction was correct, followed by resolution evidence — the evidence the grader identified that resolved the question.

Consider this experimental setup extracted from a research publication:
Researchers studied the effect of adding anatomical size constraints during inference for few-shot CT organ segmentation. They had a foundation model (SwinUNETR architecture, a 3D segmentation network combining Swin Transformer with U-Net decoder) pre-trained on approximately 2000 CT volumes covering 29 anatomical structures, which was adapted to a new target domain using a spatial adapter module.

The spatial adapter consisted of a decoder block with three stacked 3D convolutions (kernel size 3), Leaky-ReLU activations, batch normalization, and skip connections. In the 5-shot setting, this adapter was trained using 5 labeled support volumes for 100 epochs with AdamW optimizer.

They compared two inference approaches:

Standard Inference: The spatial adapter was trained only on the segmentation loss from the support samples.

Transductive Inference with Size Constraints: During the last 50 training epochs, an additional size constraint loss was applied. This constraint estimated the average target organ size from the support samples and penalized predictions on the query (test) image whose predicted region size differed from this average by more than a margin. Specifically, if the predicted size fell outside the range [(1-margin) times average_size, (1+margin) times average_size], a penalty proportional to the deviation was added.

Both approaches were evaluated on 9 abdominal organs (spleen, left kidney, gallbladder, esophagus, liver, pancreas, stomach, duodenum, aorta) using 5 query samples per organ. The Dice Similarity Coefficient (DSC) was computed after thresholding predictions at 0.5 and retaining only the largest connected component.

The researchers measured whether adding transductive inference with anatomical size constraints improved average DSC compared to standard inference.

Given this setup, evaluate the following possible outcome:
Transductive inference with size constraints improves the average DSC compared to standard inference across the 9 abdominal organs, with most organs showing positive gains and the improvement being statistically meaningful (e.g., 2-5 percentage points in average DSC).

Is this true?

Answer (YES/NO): NO